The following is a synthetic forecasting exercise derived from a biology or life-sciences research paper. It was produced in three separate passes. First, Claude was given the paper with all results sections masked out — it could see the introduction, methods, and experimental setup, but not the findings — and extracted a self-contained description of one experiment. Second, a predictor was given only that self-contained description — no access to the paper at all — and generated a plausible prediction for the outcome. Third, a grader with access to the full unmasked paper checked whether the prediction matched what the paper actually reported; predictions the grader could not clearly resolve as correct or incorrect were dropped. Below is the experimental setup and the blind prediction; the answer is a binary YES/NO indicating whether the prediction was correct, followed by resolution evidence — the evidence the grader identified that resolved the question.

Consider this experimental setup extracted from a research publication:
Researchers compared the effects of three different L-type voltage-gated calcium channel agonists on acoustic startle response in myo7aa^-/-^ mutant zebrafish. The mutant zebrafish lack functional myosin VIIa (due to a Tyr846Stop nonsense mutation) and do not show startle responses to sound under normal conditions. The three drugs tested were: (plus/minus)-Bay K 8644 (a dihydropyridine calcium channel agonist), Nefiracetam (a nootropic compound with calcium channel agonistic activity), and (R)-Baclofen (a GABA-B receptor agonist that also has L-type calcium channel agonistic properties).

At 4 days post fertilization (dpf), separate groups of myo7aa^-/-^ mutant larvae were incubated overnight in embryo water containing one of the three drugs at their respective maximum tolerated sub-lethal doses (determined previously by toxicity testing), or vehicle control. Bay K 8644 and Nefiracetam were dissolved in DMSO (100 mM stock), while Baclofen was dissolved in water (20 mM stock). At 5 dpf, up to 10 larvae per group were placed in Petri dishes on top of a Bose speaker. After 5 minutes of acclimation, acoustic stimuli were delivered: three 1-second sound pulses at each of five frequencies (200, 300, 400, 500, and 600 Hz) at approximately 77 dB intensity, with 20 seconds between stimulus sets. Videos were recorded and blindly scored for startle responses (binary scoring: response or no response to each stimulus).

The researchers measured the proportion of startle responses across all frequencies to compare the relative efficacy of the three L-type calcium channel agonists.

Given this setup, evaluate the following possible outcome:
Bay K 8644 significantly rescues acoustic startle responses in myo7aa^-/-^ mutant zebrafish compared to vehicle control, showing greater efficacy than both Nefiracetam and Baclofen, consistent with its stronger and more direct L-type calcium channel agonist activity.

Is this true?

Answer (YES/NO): YES